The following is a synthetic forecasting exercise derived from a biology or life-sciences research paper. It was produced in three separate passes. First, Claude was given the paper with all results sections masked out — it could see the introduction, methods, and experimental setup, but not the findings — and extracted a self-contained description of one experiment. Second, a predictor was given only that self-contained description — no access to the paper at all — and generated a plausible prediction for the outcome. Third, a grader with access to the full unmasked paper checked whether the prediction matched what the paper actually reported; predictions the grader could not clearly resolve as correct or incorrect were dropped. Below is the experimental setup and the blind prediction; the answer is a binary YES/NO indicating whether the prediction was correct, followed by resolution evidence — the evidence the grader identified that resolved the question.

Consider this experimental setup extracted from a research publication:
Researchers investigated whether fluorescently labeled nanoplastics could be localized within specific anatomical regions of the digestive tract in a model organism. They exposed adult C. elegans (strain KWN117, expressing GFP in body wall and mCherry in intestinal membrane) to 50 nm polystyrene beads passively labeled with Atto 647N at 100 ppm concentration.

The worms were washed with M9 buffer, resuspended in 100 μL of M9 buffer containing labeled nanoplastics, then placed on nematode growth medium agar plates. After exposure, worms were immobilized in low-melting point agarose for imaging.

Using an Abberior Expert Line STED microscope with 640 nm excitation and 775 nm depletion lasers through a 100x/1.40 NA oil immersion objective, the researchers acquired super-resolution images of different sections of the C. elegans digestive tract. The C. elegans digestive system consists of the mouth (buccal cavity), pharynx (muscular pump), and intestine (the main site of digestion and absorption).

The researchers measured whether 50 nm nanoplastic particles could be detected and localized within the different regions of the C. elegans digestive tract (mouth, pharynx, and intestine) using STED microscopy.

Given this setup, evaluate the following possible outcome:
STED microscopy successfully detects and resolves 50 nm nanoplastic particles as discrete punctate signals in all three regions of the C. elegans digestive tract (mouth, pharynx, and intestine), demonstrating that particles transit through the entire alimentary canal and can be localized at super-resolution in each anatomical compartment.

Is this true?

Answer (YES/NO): YES